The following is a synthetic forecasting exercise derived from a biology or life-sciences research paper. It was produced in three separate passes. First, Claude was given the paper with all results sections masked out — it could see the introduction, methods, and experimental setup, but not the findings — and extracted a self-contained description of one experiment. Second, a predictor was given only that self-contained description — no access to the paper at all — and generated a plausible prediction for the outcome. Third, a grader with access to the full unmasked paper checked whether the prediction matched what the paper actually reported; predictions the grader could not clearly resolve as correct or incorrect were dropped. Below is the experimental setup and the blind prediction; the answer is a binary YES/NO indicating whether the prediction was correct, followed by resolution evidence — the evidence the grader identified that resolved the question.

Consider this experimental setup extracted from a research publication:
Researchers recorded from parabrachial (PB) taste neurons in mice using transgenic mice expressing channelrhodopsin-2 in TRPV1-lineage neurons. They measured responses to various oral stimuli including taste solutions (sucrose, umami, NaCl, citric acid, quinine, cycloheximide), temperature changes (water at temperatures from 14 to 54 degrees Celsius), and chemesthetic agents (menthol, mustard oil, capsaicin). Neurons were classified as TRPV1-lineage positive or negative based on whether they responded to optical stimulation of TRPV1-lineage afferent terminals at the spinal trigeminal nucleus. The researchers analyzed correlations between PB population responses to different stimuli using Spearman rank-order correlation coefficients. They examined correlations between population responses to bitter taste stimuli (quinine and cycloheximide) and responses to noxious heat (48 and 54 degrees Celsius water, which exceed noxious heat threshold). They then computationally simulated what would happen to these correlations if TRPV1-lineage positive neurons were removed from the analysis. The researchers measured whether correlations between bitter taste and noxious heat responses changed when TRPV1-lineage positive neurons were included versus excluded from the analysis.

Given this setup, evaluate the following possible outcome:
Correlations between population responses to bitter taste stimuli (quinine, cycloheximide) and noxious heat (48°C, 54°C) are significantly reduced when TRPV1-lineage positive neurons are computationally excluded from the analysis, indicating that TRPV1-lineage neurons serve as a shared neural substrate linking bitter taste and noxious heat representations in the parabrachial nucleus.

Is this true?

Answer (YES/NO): YES